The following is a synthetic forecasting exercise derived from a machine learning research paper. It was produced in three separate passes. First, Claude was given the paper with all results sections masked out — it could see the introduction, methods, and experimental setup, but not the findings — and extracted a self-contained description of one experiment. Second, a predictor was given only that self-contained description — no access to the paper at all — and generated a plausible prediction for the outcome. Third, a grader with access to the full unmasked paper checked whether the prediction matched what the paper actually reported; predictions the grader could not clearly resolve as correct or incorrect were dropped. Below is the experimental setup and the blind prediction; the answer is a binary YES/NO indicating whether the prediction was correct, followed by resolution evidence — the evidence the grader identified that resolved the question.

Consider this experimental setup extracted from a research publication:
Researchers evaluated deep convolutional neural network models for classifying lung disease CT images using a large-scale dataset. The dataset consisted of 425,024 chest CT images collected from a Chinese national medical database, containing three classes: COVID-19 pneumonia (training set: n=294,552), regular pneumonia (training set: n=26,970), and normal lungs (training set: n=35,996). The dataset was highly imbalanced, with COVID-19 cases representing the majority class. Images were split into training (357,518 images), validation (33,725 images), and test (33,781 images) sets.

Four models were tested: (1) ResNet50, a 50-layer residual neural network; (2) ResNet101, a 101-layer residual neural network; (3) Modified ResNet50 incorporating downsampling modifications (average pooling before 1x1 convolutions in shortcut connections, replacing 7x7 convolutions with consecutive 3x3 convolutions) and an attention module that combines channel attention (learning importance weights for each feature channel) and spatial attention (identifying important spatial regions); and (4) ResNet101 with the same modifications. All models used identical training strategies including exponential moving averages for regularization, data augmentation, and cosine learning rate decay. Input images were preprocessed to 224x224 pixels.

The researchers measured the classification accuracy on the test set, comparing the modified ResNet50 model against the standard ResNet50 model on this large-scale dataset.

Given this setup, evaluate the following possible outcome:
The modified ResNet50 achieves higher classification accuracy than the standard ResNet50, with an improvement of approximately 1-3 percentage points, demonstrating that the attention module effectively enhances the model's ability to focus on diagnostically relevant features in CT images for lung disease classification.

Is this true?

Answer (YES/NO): NO